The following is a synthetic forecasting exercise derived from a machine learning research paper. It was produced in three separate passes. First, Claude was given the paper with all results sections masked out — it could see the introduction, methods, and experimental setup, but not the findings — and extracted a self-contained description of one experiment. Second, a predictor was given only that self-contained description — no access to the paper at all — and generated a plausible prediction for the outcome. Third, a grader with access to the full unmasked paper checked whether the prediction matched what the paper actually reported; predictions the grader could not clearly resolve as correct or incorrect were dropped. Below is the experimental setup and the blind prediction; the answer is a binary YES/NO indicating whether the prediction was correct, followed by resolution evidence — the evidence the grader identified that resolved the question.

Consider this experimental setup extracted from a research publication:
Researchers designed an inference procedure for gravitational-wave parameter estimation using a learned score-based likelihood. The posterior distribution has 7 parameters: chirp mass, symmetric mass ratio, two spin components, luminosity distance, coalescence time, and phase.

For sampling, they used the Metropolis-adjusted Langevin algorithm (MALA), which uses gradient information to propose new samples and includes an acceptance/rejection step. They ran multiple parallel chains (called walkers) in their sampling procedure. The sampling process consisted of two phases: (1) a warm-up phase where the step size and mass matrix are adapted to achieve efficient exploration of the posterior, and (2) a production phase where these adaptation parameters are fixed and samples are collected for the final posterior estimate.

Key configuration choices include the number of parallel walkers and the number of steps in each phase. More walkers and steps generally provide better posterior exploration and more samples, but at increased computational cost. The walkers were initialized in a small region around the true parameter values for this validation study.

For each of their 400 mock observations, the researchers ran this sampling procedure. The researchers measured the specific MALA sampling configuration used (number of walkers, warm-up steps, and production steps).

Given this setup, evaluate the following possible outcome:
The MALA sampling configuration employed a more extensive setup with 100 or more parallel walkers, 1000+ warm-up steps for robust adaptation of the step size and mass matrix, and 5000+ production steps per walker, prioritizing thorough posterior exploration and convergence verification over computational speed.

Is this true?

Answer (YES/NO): NO